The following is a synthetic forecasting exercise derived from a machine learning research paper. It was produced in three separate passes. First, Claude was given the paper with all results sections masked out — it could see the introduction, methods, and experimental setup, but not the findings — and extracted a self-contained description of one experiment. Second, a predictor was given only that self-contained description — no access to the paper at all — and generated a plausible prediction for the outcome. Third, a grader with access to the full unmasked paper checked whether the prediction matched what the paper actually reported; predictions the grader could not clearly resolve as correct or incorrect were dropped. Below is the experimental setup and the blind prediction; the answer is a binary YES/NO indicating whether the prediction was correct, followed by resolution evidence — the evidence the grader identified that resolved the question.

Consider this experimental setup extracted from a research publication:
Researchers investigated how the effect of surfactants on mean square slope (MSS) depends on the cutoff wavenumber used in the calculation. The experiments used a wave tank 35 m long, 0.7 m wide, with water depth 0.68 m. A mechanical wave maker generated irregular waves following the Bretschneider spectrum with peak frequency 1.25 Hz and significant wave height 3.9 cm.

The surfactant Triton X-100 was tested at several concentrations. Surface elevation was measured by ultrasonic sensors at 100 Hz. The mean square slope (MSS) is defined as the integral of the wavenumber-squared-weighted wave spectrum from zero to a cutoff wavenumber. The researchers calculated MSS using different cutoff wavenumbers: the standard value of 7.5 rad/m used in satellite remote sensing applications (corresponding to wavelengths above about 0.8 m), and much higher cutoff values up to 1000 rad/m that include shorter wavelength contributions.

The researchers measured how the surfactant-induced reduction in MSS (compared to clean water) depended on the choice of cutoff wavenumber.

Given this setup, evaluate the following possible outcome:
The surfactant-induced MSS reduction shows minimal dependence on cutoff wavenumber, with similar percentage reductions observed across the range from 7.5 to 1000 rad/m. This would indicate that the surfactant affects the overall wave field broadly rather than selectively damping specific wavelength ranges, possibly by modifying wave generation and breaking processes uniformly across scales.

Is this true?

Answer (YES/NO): NO